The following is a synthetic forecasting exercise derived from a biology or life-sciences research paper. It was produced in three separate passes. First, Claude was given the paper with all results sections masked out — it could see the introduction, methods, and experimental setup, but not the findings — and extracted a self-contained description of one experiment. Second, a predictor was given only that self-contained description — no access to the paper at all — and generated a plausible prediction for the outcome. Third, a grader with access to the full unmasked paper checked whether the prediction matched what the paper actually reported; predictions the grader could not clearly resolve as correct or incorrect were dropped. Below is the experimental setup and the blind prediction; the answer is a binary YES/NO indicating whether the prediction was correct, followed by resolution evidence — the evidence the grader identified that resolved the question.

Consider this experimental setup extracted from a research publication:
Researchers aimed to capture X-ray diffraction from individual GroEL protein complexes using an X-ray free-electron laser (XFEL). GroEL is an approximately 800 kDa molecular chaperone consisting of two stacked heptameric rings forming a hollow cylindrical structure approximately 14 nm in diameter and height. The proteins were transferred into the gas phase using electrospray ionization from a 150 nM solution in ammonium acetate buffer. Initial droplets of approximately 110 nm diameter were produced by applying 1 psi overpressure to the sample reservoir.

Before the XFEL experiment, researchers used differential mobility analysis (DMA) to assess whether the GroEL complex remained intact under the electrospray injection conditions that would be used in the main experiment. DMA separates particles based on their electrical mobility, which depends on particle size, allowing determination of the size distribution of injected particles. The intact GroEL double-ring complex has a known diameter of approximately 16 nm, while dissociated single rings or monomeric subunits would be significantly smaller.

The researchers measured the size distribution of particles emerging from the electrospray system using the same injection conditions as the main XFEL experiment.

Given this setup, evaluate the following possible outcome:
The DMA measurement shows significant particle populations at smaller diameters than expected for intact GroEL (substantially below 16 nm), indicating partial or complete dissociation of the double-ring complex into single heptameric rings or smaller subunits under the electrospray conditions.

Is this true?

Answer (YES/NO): NO